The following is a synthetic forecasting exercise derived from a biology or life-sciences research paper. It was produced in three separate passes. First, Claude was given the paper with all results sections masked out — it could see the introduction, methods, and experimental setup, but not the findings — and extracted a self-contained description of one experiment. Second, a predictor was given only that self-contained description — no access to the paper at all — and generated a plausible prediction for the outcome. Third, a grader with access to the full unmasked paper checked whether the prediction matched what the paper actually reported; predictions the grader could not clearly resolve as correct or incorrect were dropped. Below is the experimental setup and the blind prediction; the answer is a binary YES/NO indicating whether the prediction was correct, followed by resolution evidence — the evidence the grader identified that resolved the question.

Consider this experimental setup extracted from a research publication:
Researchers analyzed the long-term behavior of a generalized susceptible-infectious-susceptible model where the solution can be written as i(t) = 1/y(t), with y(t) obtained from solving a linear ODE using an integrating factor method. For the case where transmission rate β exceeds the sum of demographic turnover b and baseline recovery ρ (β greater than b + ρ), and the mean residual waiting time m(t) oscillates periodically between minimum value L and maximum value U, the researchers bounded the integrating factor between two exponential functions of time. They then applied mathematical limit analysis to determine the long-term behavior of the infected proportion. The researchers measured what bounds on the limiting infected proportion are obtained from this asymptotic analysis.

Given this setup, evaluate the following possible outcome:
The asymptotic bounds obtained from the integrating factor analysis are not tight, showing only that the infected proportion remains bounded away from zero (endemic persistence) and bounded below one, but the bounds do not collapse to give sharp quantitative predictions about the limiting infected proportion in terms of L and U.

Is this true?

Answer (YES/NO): NO